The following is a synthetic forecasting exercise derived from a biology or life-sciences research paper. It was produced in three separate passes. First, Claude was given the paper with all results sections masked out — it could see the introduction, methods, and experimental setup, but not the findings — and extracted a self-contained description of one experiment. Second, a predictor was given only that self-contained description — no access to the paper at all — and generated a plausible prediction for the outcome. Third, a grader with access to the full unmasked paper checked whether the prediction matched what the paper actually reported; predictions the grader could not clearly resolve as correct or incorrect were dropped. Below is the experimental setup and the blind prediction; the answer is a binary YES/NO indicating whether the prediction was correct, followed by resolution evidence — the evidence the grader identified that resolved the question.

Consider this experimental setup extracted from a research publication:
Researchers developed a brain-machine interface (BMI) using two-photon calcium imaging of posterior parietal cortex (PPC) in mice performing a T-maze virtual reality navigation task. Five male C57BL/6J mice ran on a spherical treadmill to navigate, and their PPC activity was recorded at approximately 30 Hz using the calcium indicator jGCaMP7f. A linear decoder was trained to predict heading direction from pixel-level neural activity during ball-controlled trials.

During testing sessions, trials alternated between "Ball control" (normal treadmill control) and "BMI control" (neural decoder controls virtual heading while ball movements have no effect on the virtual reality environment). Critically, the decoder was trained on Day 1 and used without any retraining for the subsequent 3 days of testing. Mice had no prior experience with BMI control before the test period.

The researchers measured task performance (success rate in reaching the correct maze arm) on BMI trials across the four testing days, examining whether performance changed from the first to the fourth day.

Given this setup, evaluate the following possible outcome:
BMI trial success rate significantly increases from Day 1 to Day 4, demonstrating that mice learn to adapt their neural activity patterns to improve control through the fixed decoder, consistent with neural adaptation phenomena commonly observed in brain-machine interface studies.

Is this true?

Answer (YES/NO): NO